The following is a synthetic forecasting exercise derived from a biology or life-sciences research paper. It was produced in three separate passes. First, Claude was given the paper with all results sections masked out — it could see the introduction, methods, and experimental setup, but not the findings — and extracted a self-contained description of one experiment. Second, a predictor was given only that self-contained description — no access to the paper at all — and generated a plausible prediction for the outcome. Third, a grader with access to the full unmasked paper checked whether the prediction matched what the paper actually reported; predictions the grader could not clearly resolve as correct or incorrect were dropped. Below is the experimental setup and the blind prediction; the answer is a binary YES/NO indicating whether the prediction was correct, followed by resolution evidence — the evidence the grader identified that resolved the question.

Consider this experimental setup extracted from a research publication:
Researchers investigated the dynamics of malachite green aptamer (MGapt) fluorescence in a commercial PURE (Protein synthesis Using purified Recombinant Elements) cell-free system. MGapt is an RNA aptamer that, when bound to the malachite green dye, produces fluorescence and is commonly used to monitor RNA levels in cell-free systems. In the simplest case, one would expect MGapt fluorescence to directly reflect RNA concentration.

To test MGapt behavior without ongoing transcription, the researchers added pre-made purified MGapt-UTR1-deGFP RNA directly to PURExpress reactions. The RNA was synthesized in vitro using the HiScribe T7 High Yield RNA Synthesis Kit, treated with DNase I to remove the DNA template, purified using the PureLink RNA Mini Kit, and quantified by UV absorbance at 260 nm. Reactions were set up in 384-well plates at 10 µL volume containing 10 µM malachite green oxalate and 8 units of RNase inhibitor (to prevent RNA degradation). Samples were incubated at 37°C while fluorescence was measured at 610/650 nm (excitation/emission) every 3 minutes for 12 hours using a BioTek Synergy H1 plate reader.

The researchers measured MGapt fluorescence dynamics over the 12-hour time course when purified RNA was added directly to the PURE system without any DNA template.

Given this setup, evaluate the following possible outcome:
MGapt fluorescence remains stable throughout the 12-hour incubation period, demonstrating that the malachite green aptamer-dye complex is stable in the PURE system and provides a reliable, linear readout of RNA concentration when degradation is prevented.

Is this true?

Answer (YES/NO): NO